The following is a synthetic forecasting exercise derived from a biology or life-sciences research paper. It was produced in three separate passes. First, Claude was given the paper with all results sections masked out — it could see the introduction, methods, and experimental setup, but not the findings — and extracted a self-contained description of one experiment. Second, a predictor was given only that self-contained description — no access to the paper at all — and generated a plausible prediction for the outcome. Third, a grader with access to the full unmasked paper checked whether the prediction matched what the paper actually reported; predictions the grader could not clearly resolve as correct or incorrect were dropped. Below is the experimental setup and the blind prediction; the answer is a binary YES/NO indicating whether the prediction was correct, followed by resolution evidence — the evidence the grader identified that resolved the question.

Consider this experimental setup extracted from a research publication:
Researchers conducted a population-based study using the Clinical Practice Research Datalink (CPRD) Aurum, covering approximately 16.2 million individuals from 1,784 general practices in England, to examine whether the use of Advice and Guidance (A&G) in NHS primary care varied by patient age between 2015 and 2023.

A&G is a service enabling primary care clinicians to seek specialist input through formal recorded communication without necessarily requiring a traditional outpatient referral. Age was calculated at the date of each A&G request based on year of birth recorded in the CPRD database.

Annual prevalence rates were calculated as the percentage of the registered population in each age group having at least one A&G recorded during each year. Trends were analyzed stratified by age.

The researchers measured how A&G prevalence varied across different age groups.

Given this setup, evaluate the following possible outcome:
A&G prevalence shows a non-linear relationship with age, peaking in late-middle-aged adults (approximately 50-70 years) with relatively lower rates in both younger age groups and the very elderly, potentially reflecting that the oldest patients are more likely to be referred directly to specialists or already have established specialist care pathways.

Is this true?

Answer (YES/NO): NO